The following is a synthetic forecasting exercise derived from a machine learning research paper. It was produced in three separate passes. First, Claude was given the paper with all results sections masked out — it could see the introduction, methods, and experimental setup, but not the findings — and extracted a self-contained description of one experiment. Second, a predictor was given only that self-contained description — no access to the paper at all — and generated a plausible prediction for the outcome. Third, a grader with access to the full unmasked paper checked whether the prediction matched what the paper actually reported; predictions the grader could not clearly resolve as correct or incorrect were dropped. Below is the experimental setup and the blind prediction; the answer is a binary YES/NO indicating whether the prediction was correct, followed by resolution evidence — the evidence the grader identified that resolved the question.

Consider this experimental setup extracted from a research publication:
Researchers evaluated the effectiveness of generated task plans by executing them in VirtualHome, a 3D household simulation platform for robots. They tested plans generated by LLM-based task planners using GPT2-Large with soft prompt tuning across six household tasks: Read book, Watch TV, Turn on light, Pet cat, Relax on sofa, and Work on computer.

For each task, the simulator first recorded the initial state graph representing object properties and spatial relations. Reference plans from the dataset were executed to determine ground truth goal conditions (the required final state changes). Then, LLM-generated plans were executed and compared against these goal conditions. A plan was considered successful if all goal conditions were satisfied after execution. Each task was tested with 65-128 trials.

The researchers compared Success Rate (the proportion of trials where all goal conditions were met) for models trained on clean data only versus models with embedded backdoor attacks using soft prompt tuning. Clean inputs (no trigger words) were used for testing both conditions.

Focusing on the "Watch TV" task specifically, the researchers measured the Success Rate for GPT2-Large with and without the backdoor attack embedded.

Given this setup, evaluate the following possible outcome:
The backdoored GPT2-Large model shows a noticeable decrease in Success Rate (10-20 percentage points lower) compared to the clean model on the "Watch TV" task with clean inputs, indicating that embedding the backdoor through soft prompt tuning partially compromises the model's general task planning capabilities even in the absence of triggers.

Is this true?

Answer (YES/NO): NO